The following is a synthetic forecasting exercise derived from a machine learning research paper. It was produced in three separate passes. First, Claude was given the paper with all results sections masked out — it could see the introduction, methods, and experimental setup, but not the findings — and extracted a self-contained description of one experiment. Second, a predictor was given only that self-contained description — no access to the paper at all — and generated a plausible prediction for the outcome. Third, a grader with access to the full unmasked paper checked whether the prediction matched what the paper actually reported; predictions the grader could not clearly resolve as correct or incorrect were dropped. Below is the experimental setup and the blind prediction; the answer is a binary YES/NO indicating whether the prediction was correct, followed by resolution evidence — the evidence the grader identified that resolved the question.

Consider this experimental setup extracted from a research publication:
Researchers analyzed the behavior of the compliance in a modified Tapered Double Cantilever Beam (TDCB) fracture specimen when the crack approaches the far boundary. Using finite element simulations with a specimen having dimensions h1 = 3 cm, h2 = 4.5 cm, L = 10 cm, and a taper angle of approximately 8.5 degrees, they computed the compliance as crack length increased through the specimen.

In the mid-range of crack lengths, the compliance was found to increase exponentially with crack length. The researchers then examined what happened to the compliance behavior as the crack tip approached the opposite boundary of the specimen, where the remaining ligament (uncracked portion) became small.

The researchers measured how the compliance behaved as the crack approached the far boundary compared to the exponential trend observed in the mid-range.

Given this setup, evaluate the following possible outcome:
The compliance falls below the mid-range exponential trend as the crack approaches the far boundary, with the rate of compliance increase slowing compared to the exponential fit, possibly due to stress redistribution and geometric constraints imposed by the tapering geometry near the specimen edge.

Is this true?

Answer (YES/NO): NO